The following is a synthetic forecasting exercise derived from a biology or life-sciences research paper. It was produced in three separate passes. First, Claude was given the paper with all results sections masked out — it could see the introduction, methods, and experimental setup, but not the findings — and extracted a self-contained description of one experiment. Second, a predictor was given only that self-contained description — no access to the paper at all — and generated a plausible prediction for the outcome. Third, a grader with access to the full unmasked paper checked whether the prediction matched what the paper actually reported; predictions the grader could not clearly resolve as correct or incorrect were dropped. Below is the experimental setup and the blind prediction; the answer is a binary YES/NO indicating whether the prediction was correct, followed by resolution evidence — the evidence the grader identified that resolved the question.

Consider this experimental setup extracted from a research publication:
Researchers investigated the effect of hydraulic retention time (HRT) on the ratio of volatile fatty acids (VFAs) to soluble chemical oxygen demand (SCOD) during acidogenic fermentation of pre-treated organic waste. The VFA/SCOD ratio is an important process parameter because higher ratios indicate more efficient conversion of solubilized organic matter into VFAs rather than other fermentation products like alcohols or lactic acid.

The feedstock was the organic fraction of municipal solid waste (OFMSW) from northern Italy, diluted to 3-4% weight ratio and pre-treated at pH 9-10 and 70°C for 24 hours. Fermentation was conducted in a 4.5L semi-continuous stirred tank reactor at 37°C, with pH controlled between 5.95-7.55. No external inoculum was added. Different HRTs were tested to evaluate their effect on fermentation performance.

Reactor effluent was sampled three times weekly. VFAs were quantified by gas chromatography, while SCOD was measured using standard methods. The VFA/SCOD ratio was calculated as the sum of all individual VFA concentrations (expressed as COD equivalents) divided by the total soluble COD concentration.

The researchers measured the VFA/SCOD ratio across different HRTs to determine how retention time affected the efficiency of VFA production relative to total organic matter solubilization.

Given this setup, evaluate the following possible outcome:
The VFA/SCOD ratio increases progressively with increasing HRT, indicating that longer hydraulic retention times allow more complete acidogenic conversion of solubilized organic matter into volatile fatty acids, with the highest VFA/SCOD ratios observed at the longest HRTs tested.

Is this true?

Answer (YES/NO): NO